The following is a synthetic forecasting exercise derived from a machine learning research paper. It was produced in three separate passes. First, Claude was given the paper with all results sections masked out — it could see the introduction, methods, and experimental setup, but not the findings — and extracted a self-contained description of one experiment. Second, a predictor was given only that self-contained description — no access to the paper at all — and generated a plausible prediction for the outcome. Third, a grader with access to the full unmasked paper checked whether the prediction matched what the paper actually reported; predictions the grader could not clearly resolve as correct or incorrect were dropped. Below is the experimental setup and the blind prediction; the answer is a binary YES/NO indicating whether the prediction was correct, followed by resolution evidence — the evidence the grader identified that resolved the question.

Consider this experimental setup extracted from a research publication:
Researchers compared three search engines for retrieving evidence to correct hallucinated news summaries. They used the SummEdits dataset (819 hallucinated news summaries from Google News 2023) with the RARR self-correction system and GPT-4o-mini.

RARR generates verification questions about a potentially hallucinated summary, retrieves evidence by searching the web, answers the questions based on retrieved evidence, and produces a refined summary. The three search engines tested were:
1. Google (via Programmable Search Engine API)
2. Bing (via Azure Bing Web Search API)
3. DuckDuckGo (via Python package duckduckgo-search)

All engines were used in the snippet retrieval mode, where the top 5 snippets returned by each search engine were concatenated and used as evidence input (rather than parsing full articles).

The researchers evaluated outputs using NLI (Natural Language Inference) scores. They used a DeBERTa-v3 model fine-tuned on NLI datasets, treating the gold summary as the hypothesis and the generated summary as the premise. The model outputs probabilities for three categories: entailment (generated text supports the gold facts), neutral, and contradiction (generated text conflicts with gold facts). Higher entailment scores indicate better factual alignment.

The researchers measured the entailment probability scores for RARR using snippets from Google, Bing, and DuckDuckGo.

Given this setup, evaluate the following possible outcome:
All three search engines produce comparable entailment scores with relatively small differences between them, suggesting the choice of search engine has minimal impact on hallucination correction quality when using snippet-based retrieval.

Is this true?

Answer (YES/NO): NO